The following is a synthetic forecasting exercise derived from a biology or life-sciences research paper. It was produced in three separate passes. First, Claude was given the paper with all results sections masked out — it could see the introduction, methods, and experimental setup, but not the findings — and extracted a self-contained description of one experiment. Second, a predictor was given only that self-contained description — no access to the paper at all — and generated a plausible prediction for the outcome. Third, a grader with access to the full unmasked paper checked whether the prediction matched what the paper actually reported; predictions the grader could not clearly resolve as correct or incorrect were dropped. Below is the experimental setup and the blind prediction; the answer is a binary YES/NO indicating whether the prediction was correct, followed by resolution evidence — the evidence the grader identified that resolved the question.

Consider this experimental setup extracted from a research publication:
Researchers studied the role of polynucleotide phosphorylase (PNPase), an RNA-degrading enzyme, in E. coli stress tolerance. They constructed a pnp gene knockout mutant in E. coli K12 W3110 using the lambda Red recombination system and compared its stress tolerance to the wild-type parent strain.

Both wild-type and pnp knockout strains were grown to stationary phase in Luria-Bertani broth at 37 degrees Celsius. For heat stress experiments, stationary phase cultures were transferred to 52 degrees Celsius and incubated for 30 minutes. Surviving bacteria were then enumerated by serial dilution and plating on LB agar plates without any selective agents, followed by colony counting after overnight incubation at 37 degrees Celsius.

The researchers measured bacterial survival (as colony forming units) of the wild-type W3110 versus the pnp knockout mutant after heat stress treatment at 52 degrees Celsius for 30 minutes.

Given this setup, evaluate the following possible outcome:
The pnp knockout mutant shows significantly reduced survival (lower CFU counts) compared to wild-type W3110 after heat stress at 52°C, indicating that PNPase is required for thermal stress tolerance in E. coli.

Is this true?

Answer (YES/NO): YES